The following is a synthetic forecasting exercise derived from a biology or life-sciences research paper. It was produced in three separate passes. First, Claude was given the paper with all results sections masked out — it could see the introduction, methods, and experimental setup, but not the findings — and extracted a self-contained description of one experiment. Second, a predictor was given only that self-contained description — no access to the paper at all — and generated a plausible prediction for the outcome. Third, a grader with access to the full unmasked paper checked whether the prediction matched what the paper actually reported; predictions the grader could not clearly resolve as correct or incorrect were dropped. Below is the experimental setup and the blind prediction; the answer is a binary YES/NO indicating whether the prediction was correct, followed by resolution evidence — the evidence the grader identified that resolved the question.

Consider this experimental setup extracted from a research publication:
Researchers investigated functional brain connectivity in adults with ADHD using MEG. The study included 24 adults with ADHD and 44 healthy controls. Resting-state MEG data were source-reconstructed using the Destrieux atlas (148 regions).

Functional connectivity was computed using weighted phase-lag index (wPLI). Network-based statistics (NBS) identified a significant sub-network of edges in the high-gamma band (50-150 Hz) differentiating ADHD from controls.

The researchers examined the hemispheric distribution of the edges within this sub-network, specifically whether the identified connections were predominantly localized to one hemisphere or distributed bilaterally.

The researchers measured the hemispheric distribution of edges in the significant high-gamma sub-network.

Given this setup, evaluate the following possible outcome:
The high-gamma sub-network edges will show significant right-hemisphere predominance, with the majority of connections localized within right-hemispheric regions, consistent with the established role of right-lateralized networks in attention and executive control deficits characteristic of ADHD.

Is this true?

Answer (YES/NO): NO